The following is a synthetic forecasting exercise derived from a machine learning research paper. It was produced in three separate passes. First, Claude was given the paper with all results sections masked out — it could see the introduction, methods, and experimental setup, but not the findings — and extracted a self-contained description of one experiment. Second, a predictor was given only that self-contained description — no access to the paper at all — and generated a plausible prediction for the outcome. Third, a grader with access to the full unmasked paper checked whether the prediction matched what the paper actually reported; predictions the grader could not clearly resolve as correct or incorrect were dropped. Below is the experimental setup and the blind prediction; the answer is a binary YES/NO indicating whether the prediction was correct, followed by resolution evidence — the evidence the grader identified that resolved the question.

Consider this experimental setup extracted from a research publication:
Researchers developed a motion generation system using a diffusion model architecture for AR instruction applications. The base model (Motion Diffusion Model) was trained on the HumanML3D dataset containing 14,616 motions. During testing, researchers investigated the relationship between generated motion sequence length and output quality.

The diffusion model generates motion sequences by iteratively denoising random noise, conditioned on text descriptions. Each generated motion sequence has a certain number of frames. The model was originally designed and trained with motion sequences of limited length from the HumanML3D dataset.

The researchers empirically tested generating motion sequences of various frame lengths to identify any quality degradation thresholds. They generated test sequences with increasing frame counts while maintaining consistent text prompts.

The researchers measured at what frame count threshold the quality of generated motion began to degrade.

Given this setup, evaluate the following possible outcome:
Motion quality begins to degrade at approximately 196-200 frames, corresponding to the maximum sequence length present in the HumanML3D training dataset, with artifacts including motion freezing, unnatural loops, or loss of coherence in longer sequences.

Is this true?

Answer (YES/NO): YES